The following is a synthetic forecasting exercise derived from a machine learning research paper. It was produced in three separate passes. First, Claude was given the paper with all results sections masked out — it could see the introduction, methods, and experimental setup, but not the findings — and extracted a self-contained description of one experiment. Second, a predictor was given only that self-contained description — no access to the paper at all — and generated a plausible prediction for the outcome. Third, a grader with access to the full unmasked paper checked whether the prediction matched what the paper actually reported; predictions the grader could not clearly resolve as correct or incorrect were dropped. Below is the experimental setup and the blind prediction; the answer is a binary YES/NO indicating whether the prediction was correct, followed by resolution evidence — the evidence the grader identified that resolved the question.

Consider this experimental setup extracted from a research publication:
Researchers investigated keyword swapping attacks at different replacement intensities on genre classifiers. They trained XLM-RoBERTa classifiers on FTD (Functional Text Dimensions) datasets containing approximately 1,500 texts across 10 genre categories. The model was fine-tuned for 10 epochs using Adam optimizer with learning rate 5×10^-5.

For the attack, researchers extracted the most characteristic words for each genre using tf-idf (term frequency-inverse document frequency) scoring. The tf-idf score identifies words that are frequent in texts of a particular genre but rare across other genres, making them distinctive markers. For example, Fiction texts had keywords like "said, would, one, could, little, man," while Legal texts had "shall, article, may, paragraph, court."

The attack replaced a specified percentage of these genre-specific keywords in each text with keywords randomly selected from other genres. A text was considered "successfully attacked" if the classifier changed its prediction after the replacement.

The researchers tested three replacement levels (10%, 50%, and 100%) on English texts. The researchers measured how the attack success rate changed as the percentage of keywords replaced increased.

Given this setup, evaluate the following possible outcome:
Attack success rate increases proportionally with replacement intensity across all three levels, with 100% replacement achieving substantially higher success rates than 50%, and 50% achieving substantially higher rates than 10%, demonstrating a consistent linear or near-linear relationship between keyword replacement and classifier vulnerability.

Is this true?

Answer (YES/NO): NO